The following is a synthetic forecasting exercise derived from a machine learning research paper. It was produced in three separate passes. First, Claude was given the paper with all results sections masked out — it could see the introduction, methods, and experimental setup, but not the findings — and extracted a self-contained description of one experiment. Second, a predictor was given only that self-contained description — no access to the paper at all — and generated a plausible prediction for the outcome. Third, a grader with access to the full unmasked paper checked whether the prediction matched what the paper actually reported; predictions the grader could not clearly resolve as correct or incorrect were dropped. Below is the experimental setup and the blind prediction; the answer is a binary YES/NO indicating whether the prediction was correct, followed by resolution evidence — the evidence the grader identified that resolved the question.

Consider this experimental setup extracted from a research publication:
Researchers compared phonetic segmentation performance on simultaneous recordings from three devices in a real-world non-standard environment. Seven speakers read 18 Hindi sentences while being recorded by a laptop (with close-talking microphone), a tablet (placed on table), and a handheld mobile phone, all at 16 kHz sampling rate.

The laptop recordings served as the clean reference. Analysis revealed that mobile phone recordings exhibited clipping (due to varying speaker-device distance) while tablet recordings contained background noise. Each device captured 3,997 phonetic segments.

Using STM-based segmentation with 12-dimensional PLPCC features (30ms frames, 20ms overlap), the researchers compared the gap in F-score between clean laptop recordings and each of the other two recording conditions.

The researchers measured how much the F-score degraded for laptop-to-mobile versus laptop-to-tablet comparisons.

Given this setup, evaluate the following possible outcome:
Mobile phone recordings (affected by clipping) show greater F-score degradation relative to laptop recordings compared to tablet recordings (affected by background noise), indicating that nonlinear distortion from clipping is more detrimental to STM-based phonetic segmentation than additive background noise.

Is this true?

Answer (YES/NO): NO